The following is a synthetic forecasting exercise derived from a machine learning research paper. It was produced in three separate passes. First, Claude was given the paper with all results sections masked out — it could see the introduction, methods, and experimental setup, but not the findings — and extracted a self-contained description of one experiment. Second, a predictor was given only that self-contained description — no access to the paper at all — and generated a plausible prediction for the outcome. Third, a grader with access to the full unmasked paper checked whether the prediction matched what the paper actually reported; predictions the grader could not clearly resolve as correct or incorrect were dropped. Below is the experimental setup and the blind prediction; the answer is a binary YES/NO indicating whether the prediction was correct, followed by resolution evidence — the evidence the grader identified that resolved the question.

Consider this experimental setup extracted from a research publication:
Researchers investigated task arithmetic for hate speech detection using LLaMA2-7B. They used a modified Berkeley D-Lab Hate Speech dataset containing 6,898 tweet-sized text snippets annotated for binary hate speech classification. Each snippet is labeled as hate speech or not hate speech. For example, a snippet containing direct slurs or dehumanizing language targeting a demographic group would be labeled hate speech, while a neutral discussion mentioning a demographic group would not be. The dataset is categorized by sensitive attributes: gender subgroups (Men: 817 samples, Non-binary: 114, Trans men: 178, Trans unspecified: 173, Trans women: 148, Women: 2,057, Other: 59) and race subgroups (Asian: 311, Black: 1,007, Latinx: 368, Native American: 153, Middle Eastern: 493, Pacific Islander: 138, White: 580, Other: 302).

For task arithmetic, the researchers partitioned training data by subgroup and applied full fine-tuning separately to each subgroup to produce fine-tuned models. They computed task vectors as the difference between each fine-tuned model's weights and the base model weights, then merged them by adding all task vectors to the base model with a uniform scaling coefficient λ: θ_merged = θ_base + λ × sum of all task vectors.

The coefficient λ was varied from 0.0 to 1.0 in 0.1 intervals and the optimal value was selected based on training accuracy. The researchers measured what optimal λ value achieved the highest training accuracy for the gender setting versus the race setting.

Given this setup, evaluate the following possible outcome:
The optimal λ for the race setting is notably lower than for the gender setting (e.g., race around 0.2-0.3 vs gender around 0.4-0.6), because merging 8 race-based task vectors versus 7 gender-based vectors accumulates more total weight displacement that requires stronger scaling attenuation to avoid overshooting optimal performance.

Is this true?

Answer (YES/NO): NO